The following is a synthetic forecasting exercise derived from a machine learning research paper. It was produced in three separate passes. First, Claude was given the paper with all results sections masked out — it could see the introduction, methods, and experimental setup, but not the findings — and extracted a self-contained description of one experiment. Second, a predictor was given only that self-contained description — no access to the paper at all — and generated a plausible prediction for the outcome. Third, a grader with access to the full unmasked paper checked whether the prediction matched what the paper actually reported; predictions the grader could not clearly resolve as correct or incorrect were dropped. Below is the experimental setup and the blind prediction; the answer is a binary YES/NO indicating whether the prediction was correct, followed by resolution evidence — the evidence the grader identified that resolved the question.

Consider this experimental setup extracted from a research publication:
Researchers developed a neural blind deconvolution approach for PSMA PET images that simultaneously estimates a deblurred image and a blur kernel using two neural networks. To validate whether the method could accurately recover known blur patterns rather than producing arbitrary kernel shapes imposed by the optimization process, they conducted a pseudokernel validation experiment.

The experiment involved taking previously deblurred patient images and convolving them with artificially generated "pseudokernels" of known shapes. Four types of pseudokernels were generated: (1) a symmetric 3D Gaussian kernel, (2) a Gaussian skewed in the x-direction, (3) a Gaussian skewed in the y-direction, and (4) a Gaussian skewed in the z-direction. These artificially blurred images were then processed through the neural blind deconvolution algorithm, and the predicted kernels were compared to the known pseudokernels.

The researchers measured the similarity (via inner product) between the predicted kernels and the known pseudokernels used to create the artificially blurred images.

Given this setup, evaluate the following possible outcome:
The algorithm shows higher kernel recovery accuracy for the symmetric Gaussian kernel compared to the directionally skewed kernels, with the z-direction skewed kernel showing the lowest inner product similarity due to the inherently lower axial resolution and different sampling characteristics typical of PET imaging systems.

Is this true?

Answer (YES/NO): NO